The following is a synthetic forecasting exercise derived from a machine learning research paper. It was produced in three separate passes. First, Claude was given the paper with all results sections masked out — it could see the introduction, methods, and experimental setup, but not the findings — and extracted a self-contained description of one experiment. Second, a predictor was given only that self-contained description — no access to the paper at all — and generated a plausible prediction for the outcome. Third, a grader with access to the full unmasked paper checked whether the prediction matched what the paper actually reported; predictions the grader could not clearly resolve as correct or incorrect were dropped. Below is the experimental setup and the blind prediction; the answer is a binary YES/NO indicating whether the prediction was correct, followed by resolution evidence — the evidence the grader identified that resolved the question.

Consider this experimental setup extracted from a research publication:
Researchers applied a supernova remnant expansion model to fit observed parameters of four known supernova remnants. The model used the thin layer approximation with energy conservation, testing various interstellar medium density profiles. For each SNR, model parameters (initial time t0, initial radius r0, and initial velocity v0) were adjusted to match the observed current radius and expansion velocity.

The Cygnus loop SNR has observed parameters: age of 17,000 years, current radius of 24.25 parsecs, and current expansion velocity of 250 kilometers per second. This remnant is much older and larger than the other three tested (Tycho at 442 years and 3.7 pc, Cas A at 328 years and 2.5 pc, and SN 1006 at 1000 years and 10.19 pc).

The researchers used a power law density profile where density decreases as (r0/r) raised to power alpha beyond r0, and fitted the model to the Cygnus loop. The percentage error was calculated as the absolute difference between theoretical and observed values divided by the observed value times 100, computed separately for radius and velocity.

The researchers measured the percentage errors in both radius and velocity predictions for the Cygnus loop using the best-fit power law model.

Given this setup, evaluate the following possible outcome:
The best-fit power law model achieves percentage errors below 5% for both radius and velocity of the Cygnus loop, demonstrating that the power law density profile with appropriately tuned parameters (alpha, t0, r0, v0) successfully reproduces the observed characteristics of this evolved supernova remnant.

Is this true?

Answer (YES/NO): NO